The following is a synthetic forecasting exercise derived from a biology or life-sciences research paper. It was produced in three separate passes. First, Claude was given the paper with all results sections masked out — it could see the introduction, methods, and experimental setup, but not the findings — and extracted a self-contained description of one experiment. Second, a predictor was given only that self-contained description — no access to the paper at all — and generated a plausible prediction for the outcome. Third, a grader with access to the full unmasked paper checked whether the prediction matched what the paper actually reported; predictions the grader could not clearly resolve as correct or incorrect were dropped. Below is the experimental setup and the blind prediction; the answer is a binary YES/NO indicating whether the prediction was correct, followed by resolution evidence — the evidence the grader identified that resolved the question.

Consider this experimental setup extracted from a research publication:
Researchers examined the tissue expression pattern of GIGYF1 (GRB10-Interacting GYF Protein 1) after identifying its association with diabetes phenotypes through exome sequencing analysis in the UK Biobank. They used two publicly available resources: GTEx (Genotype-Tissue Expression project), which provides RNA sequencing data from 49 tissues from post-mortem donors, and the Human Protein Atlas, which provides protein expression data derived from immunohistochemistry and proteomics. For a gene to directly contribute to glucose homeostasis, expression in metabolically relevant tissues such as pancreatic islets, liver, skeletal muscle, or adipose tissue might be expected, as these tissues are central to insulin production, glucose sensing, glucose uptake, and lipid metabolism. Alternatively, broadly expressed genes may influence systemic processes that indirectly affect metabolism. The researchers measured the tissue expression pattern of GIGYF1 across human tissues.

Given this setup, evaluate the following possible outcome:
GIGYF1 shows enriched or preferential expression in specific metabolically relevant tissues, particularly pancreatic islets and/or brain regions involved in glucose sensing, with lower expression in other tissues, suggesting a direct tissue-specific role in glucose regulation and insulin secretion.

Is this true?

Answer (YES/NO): NO